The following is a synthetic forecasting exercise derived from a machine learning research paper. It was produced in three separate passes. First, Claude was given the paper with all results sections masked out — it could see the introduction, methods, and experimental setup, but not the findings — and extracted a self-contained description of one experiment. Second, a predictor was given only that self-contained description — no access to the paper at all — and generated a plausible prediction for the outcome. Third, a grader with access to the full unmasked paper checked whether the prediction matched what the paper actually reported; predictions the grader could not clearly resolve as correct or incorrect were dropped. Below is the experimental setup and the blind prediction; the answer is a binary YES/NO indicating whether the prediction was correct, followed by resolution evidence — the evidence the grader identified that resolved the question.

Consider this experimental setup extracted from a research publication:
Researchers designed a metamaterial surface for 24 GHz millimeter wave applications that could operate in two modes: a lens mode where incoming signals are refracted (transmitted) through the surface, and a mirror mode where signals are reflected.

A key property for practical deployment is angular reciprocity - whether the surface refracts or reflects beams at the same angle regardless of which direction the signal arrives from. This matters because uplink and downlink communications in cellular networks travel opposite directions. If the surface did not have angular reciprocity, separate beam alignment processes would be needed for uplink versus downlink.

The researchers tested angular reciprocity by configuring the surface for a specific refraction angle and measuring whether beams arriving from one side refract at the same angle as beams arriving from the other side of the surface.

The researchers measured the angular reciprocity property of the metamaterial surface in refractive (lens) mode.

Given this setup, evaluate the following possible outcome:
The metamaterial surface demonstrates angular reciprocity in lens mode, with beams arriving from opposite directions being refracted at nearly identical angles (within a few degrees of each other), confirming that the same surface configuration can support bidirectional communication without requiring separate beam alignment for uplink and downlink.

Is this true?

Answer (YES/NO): YES